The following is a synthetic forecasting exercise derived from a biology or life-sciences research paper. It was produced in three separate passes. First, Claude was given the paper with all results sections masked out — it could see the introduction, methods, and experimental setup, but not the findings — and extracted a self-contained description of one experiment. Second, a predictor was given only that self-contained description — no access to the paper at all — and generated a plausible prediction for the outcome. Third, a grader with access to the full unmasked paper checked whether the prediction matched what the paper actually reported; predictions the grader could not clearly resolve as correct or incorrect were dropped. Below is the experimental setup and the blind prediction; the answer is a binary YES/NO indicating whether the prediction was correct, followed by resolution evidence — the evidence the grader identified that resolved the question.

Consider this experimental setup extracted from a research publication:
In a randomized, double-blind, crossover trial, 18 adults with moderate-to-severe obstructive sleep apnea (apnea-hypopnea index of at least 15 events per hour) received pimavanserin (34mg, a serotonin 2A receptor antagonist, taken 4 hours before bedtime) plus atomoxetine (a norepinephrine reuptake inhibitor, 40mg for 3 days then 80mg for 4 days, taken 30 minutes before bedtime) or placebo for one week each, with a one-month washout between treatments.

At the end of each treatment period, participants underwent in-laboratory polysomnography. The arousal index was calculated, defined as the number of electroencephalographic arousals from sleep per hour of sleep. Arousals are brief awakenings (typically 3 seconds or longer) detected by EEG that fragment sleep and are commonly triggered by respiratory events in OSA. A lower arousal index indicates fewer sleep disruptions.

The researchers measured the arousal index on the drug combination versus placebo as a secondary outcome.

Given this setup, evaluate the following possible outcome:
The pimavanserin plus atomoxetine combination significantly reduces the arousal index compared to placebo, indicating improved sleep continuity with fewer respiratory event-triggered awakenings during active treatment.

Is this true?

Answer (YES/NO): YES